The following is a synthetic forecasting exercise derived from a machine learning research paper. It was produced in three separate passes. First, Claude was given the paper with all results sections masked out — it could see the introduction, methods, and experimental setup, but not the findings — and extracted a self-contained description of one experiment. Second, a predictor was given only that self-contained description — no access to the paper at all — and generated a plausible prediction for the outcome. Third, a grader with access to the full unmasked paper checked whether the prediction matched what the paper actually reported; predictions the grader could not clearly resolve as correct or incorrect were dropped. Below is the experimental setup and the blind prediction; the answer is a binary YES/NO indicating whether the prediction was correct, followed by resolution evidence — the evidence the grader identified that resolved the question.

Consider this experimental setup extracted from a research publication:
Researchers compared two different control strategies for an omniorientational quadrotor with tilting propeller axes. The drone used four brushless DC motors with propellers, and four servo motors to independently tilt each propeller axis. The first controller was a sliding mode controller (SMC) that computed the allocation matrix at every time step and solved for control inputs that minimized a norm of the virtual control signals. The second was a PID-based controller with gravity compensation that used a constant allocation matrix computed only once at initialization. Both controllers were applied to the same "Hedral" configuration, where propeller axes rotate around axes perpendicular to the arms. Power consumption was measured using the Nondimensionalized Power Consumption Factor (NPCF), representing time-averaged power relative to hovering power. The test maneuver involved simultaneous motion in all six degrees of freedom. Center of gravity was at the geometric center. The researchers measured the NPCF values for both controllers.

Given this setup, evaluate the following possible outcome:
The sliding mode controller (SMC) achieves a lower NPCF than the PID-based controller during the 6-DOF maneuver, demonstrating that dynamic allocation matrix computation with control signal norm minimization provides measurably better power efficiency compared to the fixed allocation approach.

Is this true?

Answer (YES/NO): YES